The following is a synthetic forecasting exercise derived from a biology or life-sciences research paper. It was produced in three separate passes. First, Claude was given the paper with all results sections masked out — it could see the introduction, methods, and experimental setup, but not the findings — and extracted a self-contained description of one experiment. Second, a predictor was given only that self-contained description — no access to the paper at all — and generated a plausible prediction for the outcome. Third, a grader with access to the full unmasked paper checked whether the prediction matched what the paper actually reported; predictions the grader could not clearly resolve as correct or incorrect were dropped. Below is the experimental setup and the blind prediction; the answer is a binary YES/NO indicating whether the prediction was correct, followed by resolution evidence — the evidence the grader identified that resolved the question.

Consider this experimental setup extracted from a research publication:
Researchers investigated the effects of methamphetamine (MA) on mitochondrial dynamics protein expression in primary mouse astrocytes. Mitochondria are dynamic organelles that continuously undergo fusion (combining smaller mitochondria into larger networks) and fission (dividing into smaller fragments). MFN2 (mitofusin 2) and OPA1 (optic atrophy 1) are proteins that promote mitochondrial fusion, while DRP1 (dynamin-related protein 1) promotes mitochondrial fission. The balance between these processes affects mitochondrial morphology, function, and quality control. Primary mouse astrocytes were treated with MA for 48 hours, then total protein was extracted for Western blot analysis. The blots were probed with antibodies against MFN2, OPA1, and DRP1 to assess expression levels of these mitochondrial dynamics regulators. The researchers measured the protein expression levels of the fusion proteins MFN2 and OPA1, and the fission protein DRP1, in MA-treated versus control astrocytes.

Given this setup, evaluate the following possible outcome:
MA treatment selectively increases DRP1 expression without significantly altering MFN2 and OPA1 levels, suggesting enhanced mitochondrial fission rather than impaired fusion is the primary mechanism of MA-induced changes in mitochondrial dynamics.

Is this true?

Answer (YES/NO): NO